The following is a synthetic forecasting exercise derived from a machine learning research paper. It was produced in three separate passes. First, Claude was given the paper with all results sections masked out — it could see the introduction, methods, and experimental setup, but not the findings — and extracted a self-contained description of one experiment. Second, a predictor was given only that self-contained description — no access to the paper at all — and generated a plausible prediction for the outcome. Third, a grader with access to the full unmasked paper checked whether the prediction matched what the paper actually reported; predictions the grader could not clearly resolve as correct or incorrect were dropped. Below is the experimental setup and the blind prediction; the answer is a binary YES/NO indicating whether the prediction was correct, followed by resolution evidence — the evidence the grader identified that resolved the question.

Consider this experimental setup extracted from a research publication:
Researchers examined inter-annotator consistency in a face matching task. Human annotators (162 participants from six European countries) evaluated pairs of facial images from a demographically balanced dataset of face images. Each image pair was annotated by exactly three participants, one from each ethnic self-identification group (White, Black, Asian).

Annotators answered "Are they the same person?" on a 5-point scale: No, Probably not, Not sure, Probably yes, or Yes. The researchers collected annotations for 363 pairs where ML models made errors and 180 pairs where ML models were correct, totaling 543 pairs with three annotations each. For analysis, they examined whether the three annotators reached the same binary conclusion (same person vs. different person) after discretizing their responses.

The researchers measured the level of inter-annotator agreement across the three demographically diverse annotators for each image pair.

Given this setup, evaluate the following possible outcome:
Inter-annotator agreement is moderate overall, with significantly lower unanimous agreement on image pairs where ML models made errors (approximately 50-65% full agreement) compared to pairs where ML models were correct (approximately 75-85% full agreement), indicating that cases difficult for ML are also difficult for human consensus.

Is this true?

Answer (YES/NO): NO